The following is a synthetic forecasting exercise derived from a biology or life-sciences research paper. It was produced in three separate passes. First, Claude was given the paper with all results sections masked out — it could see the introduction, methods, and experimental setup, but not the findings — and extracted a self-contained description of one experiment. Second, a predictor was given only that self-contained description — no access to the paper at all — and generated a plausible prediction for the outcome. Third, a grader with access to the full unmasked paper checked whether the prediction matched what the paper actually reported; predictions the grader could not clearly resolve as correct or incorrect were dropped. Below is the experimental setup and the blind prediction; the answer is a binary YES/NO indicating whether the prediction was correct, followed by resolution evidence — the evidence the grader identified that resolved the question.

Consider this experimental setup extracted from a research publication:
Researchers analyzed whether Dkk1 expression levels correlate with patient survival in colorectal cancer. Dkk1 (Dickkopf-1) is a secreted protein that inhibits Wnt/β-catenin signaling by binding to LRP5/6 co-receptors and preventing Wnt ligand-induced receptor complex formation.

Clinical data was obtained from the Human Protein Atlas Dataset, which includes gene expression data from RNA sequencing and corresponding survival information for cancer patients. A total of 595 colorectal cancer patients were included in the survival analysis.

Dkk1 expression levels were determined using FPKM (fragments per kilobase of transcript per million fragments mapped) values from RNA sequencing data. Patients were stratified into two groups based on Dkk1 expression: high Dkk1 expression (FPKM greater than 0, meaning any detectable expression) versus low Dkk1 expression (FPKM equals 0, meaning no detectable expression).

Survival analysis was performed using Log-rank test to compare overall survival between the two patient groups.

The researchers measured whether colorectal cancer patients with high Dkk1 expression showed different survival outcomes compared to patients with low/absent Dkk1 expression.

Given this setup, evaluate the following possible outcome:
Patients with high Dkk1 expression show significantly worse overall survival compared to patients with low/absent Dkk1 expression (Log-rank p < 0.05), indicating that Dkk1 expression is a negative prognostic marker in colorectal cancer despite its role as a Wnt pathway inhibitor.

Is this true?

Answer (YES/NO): NO